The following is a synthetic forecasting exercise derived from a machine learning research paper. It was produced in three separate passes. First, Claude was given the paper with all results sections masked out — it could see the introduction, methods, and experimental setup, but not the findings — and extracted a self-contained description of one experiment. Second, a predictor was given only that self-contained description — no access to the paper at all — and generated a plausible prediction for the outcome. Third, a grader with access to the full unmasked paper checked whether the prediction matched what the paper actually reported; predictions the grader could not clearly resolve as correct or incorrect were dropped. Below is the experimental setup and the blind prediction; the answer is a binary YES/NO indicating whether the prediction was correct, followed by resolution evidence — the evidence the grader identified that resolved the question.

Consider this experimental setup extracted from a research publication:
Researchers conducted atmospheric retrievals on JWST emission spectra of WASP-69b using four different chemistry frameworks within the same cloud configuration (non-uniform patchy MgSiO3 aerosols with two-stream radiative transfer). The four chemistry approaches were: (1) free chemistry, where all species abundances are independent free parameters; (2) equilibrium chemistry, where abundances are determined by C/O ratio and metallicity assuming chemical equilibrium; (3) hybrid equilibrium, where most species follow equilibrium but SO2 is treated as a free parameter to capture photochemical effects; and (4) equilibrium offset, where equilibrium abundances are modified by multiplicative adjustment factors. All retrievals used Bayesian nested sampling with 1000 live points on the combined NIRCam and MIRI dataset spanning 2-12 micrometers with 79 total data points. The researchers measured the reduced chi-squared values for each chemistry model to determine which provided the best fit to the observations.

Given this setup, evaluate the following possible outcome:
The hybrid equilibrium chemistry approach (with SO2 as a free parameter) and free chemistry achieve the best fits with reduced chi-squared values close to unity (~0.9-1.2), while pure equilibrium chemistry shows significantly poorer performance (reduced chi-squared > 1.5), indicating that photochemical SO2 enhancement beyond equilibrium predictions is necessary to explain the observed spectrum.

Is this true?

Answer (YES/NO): NO